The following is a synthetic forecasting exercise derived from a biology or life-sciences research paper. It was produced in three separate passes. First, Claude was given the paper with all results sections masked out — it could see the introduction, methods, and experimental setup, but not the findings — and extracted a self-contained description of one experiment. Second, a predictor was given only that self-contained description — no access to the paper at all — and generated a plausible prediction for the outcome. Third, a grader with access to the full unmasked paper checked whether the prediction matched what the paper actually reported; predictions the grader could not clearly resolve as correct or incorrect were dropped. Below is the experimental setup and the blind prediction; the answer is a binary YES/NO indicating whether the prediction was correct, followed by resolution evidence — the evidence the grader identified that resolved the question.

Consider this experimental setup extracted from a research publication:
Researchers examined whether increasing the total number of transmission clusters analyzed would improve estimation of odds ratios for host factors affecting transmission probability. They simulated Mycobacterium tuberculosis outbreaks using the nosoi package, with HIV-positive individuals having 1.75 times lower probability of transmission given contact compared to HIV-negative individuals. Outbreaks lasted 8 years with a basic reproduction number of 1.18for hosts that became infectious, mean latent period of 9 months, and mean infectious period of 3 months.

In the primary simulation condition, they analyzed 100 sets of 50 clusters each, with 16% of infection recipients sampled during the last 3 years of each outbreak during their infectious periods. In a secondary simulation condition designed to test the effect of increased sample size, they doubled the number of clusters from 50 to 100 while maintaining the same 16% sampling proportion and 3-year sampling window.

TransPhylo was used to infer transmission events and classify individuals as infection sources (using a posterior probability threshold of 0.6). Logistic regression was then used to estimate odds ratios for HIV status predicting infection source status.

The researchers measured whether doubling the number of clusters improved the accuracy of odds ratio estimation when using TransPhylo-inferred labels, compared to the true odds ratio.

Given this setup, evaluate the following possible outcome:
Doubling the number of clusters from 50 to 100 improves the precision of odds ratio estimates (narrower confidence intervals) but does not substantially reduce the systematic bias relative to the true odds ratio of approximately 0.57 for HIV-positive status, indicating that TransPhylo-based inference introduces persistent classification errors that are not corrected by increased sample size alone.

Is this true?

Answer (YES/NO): YES